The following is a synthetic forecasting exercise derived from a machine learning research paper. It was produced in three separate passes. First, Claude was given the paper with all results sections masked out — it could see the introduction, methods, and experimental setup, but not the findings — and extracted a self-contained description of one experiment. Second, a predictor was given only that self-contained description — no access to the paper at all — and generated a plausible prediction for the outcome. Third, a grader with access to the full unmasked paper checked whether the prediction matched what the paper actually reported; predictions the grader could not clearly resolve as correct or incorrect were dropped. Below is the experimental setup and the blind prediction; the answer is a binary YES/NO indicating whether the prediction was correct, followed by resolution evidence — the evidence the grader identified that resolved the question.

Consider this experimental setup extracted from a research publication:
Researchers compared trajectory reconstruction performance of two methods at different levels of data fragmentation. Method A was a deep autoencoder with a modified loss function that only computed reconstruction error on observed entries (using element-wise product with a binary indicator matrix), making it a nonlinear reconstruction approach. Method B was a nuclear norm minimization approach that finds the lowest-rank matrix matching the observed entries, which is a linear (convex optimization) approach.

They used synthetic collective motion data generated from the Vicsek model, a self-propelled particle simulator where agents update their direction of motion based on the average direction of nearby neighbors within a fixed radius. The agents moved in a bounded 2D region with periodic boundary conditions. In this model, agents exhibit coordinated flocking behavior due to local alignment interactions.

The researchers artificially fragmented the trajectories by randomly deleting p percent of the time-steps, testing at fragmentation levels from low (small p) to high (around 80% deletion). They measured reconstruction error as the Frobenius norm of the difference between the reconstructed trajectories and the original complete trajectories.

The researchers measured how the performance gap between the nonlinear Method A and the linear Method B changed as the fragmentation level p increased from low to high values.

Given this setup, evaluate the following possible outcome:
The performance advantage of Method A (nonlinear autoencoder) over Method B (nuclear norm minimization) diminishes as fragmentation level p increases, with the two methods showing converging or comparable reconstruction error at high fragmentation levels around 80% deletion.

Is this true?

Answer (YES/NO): NO